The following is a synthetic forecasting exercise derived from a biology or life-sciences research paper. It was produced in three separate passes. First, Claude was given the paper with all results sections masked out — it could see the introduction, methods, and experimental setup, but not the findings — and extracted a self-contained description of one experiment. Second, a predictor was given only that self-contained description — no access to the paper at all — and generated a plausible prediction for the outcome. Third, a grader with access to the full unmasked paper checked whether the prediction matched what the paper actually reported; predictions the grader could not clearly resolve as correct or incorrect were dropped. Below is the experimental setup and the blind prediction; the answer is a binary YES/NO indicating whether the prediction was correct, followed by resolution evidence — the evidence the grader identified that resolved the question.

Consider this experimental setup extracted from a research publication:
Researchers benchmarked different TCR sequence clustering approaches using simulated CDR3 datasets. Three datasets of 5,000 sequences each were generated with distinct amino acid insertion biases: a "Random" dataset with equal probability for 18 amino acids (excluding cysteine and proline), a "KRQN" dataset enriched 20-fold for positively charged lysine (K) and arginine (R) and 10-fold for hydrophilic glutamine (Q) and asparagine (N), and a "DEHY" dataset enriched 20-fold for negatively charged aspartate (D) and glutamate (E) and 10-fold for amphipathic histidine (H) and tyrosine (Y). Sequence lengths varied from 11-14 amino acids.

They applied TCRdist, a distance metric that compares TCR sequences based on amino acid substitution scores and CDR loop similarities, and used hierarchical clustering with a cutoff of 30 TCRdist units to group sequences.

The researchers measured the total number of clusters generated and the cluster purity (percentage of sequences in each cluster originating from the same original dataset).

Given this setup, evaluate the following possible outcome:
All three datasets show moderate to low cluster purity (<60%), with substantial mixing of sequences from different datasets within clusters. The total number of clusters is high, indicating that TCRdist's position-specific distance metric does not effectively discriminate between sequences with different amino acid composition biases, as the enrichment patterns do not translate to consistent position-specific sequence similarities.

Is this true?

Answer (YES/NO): NO